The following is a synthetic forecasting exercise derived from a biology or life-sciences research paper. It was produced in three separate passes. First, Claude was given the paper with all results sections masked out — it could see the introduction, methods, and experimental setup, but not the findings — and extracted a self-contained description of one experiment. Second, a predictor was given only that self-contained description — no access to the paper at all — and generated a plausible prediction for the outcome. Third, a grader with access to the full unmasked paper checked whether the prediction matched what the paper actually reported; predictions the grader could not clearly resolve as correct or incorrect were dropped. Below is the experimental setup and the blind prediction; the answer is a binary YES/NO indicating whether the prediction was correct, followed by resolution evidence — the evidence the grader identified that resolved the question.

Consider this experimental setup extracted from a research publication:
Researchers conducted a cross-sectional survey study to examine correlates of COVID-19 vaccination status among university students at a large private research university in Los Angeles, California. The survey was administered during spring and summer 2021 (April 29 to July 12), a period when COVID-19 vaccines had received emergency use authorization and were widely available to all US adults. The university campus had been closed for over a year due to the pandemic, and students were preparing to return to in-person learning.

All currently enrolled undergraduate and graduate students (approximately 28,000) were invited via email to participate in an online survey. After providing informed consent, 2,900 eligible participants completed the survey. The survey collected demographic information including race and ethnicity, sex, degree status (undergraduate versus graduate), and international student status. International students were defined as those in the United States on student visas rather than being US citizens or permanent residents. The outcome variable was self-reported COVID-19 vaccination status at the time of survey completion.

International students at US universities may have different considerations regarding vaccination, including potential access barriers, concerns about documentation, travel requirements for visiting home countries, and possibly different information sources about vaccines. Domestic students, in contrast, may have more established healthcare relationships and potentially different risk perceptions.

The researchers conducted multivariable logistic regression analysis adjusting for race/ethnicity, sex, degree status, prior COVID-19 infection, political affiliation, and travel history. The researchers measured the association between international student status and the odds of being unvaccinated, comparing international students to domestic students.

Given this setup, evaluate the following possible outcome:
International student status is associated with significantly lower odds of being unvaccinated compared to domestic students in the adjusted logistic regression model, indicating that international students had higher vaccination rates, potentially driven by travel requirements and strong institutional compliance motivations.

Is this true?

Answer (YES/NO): NO